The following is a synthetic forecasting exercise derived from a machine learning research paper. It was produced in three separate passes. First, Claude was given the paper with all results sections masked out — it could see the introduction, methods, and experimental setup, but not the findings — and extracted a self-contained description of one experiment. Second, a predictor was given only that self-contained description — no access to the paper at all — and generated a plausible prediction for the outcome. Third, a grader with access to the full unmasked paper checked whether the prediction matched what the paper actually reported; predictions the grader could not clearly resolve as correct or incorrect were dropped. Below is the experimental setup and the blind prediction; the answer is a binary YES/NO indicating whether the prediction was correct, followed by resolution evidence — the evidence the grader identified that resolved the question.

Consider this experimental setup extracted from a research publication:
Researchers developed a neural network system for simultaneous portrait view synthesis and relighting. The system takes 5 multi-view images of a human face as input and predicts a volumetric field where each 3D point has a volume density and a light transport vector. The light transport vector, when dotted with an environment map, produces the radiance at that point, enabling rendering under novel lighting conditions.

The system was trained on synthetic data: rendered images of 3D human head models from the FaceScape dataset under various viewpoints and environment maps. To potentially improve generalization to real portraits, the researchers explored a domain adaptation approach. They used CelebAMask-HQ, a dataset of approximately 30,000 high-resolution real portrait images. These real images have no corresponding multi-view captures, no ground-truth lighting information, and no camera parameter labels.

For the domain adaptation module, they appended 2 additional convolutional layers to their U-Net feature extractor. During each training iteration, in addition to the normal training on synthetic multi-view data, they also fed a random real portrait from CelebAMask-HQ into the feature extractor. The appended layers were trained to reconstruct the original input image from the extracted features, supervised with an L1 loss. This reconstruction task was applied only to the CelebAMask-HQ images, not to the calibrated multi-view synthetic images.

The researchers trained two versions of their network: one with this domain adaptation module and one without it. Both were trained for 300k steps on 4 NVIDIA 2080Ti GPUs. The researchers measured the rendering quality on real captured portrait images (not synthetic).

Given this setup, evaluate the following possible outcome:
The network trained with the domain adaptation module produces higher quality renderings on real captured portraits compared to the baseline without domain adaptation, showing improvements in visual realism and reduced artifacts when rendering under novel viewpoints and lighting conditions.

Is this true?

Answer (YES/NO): YES